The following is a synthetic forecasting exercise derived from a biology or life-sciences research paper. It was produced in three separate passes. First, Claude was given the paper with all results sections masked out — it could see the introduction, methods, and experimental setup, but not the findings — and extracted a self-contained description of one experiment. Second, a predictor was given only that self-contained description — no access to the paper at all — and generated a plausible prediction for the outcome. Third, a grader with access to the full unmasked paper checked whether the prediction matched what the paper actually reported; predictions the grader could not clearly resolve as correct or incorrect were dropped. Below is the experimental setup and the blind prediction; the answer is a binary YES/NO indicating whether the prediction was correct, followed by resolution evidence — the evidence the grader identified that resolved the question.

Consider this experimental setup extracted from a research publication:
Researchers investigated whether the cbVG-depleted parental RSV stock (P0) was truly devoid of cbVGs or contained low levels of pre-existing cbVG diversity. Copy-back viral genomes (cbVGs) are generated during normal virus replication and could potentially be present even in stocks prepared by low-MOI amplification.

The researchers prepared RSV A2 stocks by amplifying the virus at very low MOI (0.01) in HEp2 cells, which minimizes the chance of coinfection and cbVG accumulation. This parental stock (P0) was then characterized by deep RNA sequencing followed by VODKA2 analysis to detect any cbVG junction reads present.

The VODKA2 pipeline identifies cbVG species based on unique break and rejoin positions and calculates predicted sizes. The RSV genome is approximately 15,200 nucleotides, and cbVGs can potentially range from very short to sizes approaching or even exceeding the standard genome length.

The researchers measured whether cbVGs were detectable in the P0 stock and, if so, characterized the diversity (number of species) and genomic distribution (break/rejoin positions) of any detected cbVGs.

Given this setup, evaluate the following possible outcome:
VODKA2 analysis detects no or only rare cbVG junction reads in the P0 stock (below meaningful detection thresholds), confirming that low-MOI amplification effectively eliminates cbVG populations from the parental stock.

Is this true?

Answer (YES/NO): NO